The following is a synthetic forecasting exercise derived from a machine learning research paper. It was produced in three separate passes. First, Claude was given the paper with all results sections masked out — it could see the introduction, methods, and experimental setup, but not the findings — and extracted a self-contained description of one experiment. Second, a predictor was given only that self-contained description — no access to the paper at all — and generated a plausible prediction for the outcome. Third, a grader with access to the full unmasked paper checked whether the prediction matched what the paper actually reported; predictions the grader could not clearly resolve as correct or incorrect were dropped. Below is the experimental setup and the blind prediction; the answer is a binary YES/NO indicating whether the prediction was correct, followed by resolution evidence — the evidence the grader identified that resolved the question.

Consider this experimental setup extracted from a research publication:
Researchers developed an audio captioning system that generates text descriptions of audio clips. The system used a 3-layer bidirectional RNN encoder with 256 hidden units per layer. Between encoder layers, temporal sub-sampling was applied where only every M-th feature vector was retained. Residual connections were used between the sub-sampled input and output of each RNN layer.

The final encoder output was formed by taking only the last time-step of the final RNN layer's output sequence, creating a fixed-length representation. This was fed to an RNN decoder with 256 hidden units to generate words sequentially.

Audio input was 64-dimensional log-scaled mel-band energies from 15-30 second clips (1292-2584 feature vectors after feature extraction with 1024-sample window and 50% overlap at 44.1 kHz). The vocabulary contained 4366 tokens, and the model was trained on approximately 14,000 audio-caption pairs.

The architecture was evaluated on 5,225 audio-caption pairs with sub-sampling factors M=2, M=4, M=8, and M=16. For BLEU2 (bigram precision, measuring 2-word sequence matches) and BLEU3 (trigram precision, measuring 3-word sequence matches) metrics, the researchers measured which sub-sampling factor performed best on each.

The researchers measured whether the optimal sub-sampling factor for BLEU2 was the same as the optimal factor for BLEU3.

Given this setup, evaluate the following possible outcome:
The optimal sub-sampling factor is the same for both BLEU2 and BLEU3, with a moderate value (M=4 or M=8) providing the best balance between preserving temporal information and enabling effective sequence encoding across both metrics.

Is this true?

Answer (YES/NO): YES